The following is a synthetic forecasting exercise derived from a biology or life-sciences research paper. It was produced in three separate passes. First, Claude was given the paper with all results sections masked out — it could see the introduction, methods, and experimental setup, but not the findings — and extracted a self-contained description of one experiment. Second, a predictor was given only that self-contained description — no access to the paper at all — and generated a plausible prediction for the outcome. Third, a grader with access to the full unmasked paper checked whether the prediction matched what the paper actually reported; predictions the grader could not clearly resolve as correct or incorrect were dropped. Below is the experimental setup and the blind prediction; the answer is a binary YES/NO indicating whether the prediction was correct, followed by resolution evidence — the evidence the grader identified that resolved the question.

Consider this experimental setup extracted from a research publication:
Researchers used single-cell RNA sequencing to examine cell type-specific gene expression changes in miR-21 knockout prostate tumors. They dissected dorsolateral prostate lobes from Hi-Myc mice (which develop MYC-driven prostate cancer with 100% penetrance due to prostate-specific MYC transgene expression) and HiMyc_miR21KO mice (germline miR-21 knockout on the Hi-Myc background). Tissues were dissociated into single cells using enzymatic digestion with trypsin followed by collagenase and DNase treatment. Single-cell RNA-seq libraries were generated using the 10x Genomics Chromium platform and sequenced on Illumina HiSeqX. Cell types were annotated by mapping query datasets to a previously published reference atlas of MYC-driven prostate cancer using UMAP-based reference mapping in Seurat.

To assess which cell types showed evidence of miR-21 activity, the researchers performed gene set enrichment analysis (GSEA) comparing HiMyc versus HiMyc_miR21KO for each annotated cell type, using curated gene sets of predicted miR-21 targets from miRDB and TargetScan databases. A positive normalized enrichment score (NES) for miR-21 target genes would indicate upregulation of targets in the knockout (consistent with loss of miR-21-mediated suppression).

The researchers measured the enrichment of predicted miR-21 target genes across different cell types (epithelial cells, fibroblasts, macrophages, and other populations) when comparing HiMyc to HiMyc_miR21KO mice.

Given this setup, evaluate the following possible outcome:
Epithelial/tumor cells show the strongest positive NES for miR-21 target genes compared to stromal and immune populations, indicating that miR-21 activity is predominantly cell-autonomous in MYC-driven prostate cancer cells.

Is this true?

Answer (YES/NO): NO